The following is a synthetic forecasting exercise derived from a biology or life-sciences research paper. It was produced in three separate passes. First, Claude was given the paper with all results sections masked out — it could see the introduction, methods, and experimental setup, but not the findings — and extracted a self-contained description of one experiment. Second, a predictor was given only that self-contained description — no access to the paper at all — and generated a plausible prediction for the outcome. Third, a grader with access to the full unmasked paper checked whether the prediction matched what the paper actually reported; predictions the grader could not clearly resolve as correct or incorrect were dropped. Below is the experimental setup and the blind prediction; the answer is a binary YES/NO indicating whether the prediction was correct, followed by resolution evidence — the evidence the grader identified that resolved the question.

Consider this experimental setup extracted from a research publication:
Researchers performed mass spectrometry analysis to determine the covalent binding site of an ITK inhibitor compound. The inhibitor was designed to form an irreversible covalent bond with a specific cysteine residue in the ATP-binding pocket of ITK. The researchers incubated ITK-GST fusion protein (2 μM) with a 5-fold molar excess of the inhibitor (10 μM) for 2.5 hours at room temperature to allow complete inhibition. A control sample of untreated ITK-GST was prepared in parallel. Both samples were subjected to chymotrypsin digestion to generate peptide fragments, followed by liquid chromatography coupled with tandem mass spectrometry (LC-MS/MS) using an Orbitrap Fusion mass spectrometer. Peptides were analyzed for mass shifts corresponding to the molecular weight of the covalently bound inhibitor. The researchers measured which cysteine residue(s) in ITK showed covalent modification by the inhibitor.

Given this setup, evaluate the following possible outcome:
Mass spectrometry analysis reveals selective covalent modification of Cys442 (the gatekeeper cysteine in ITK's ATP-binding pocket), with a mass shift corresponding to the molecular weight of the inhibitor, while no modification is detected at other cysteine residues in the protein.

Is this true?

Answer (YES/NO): YES